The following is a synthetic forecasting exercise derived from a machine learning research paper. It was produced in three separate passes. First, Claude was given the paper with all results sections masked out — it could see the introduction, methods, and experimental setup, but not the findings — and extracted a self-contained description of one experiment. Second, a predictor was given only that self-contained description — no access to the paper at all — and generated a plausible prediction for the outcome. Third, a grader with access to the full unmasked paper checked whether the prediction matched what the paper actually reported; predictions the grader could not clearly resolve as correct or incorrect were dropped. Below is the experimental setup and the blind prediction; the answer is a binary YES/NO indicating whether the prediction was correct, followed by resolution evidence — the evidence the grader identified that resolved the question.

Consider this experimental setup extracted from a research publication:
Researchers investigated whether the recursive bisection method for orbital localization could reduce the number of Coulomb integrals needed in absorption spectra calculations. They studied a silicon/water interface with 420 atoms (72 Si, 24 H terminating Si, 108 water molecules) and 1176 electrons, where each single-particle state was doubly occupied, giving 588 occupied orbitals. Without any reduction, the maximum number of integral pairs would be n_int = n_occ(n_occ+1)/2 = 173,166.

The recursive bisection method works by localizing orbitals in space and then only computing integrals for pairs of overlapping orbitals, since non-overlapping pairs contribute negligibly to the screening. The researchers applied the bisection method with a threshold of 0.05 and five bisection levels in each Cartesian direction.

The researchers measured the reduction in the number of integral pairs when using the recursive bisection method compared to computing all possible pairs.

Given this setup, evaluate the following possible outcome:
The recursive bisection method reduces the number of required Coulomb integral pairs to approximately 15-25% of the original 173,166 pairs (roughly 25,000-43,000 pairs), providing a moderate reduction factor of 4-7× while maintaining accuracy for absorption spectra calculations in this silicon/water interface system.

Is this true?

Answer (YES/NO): NO